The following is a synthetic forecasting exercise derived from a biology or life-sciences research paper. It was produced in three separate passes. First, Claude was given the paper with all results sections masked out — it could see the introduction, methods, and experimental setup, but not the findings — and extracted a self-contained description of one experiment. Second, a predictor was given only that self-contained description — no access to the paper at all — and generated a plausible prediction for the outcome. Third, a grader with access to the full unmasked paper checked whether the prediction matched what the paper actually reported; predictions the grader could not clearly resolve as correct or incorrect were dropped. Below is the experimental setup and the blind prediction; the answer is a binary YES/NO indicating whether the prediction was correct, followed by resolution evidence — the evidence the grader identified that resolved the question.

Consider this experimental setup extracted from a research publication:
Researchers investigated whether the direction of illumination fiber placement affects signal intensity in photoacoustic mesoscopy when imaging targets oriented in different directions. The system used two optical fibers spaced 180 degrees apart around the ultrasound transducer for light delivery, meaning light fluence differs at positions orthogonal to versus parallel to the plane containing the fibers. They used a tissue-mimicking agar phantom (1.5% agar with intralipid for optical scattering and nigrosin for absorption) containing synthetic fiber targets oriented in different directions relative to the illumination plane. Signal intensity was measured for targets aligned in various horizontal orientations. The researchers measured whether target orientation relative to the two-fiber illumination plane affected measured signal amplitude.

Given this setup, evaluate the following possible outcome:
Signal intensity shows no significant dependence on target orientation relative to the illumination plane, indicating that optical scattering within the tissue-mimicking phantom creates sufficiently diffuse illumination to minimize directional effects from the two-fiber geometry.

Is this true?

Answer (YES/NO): NO